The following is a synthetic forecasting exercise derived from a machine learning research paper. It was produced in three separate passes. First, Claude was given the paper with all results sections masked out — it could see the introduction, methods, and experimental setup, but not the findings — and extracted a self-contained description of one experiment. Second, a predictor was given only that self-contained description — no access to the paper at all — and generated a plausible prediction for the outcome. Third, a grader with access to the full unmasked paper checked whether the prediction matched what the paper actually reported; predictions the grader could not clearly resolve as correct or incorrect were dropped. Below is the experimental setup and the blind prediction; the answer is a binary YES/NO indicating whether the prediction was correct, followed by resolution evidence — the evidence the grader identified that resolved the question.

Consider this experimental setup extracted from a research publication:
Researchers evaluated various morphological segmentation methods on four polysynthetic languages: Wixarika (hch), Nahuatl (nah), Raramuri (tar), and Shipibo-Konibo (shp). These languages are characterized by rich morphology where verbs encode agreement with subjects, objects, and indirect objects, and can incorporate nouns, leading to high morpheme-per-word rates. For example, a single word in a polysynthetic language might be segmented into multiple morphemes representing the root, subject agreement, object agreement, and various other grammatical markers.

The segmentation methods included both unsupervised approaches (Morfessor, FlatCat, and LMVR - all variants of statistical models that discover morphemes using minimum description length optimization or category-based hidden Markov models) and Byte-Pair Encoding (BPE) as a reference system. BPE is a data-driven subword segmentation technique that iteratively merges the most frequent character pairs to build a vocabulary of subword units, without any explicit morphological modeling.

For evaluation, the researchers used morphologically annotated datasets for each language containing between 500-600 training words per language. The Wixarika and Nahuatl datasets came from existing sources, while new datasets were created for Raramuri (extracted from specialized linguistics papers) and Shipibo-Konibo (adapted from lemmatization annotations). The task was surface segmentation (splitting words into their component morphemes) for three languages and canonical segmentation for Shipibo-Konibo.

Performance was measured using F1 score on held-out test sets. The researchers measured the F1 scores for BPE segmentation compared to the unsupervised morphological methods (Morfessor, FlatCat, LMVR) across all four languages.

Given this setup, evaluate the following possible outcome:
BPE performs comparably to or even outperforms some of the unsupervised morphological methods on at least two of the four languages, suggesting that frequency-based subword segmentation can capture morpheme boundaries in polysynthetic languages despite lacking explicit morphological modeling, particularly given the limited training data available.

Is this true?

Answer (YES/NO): YES